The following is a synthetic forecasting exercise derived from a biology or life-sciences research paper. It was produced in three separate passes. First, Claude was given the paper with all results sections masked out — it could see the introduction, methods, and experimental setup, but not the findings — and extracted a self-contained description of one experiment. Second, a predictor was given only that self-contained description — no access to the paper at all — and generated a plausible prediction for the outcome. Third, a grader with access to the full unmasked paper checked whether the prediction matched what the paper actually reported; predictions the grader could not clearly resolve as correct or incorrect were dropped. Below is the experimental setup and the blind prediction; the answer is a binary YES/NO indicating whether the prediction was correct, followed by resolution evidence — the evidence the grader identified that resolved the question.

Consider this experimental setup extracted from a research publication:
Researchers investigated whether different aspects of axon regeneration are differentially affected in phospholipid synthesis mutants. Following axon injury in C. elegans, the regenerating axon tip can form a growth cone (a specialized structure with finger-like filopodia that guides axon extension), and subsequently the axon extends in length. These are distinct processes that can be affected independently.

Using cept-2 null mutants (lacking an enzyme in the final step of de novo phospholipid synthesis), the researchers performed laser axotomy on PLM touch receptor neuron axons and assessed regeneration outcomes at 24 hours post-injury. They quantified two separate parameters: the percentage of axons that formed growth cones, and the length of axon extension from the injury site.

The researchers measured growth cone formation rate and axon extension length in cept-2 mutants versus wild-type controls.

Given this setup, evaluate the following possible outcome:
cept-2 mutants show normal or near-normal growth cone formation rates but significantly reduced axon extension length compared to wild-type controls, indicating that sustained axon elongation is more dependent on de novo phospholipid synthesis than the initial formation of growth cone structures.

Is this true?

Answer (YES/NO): YES